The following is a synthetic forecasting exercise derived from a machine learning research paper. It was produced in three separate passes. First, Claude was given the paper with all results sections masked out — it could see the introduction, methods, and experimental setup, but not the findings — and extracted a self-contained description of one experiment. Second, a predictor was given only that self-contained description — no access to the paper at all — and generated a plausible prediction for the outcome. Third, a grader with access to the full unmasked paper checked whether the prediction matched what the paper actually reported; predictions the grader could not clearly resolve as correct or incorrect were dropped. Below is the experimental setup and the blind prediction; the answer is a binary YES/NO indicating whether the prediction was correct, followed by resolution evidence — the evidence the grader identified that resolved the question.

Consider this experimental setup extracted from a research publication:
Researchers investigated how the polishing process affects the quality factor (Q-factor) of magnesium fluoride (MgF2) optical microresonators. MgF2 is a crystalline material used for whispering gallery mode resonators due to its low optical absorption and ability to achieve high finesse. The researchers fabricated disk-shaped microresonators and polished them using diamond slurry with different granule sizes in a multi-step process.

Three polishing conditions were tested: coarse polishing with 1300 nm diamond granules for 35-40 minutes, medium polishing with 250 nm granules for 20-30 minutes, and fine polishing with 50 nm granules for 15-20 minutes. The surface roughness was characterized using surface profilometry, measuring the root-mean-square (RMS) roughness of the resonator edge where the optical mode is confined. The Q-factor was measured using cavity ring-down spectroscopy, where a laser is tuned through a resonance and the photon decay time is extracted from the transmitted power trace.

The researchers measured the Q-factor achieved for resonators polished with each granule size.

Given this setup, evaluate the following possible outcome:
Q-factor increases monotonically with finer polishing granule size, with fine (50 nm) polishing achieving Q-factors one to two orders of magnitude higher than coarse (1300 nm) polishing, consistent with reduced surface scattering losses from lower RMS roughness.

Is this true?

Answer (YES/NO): NO